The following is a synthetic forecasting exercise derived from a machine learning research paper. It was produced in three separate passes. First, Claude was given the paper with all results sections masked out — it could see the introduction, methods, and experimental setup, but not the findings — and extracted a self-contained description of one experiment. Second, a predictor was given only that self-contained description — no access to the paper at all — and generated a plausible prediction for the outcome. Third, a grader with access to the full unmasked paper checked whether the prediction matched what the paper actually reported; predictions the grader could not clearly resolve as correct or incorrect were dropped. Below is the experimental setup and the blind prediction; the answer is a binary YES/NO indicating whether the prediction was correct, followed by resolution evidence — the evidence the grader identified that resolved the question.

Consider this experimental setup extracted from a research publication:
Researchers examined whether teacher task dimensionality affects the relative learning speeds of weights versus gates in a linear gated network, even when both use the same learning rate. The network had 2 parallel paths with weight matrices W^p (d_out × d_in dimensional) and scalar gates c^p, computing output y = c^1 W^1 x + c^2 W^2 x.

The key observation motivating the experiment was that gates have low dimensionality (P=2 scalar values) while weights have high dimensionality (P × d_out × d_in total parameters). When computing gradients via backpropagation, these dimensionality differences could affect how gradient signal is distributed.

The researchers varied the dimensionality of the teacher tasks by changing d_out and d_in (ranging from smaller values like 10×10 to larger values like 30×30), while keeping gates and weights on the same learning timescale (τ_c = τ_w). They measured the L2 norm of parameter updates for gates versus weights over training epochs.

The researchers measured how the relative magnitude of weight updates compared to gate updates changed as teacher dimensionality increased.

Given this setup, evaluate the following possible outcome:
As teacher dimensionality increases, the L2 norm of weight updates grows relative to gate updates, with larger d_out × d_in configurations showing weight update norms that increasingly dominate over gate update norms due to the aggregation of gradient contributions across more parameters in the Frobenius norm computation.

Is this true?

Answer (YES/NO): NO